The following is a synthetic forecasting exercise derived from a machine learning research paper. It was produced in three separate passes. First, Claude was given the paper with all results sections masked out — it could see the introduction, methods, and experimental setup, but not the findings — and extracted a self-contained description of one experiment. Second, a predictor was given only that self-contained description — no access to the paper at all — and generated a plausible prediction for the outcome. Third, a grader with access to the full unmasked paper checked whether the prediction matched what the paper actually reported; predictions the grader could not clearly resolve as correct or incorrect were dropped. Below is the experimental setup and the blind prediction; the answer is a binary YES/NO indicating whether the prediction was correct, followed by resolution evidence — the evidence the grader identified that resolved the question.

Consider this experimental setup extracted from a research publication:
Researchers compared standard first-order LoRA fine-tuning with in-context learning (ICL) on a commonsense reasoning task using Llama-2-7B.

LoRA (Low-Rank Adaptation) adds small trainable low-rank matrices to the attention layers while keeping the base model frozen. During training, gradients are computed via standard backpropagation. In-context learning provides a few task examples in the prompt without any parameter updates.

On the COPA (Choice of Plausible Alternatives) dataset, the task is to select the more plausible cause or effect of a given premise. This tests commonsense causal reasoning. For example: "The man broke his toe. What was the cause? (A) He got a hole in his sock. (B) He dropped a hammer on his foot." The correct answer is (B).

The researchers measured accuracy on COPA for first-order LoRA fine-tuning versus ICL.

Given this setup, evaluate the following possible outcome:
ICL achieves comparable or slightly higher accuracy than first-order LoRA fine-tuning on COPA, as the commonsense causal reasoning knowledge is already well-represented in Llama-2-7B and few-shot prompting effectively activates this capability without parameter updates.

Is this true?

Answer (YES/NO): YES